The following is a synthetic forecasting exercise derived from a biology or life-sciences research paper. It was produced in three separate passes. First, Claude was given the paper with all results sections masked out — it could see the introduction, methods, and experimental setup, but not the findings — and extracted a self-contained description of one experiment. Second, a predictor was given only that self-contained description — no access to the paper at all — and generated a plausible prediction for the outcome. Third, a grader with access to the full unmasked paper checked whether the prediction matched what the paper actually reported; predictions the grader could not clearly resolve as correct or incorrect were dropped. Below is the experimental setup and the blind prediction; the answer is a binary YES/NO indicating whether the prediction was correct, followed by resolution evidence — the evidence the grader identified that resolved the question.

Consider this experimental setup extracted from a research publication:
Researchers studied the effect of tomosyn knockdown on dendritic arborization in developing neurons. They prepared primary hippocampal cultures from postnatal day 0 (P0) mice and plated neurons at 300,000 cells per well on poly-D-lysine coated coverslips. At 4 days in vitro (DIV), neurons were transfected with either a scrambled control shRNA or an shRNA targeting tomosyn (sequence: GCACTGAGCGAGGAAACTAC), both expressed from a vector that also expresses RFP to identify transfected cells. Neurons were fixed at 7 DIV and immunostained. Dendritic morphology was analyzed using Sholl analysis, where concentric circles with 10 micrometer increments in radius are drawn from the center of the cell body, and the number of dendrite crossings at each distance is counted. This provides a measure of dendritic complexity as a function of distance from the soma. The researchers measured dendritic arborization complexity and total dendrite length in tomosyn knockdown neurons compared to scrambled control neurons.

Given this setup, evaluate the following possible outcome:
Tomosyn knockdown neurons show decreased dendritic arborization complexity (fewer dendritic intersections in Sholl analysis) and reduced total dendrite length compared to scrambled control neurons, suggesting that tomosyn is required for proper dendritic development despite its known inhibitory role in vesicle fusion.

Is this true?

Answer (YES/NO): YES